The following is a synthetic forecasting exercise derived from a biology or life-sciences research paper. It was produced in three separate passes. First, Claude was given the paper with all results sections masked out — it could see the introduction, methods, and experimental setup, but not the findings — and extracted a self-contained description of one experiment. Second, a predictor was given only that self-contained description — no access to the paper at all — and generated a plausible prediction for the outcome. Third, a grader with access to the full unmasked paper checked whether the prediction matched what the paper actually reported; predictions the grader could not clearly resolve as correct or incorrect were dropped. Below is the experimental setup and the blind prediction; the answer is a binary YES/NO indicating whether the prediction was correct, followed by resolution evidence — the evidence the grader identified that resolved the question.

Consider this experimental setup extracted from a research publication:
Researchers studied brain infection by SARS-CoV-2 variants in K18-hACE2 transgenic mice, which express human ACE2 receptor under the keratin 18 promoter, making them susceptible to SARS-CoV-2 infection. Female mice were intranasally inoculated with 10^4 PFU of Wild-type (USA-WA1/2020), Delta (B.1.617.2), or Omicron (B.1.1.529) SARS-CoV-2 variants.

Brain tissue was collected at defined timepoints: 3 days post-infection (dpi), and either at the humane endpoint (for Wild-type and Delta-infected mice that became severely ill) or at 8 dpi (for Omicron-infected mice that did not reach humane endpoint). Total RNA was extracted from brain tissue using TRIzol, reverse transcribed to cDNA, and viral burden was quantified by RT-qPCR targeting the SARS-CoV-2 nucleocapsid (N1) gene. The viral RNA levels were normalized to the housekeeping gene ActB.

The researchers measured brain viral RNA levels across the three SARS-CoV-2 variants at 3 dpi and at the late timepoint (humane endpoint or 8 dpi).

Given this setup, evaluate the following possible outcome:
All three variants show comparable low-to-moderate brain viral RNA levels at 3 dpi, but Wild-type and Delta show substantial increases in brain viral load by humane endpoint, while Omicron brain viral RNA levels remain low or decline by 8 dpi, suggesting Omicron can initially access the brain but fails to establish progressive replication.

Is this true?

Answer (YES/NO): NO